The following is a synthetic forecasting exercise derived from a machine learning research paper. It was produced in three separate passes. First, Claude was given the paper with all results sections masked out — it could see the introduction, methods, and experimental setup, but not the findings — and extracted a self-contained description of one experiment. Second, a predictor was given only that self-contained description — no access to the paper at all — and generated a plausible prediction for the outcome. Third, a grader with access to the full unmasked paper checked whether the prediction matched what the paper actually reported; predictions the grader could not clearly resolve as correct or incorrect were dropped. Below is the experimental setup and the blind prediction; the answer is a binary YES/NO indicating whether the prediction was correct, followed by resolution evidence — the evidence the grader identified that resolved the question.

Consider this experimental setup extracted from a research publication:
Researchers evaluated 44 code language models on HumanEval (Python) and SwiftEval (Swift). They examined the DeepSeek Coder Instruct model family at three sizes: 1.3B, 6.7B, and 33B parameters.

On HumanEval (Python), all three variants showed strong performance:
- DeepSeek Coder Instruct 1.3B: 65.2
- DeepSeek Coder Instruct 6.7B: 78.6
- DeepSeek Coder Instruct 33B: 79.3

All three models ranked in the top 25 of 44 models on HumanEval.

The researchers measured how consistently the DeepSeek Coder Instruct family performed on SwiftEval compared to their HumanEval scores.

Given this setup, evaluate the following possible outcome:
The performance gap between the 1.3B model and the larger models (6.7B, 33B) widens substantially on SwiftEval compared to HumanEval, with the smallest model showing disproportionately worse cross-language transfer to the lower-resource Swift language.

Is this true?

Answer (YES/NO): NO